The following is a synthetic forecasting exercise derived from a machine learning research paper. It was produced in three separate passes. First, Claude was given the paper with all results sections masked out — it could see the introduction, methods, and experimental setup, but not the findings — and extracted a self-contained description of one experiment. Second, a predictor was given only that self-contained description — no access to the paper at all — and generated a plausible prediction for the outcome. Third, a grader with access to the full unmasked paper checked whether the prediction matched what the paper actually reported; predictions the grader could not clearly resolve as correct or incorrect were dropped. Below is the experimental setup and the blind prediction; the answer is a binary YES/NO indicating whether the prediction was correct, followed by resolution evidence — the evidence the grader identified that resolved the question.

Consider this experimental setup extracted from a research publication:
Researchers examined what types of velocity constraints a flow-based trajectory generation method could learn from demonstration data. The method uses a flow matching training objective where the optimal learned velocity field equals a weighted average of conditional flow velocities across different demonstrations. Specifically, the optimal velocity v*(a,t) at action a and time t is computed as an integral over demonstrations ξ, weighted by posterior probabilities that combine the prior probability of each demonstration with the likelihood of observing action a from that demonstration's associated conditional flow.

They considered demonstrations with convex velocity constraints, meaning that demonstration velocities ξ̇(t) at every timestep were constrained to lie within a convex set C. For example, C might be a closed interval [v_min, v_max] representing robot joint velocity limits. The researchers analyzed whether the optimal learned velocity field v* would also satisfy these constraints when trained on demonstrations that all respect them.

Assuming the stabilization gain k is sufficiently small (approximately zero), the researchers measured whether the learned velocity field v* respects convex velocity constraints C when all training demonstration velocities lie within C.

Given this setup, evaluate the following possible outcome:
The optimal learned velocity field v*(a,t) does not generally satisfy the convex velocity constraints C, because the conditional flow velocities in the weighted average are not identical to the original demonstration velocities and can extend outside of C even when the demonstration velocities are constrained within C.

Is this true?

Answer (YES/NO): NO